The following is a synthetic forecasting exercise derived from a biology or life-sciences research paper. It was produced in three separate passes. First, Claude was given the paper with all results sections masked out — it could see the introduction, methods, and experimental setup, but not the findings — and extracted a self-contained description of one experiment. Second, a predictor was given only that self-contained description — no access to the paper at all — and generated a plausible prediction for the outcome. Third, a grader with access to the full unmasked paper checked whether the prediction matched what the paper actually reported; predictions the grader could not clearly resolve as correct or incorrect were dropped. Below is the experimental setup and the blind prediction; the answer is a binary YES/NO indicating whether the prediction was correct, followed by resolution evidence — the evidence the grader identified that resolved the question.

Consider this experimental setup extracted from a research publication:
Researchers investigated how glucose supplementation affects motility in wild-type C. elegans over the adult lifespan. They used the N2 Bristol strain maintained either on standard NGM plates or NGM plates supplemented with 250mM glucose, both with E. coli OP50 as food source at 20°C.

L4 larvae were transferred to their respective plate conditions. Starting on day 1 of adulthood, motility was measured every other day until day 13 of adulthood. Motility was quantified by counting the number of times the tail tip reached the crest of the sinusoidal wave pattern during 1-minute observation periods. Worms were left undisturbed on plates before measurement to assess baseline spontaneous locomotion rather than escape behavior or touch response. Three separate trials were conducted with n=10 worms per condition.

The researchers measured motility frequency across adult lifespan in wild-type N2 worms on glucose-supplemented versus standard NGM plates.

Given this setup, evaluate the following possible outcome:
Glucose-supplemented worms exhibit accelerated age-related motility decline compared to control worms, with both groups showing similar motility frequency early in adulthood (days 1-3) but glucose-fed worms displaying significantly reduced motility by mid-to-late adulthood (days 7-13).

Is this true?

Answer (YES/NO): NO